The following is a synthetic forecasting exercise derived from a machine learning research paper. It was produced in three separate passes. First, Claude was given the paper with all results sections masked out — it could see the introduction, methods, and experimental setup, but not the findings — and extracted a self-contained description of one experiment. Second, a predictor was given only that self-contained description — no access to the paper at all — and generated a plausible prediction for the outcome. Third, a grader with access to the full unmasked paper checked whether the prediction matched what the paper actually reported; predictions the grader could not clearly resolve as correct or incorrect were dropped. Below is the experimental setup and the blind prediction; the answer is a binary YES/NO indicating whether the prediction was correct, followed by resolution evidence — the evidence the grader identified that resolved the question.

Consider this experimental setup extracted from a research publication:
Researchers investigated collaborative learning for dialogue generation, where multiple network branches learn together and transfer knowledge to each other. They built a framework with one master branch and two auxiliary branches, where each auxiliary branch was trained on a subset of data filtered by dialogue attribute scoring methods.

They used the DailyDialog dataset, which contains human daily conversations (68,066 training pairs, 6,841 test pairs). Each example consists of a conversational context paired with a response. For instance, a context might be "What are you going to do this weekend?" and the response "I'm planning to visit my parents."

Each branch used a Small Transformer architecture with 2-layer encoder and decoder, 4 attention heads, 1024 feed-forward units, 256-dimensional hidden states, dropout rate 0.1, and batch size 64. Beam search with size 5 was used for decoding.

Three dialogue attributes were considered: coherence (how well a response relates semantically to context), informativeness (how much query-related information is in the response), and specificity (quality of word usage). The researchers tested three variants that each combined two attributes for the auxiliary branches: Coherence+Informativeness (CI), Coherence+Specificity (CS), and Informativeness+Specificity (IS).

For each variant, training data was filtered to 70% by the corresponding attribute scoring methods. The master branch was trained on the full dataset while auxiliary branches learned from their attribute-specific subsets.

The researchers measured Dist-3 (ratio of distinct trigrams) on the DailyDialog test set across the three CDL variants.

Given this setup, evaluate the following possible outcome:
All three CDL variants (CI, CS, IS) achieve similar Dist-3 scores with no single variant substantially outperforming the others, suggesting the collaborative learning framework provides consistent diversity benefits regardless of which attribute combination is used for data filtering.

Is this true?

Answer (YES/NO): NO